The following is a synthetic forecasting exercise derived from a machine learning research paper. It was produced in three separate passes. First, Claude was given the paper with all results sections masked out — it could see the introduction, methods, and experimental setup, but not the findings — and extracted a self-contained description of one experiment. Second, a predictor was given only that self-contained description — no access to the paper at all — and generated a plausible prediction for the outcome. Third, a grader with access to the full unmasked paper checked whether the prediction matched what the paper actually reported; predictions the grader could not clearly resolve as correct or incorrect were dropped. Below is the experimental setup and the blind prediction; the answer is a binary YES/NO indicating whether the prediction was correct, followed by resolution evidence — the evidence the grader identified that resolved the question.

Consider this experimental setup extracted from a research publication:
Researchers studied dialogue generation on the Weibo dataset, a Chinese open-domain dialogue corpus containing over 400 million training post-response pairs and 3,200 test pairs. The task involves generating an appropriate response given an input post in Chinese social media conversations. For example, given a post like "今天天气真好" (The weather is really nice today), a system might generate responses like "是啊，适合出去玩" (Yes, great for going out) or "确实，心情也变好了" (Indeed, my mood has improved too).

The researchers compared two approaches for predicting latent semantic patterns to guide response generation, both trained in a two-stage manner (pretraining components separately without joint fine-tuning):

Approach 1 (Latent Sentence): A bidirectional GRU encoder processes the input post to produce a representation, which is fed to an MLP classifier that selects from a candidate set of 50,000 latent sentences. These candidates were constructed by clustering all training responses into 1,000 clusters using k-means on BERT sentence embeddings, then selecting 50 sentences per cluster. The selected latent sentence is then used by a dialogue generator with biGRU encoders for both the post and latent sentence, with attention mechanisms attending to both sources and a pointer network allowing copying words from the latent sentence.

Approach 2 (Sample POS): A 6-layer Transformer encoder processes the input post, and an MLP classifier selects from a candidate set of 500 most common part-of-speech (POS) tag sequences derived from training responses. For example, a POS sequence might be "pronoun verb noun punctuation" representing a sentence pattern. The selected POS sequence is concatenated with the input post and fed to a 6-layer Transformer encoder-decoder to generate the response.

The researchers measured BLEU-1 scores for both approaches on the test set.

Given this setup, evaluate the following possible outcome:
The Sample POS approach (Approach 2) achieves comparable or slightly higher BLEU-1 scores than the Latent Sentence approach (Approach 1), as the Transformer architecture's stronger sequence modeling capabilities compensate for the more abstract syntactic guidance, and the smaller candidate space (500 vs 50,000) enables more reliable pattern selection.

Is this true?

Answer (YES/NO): NO